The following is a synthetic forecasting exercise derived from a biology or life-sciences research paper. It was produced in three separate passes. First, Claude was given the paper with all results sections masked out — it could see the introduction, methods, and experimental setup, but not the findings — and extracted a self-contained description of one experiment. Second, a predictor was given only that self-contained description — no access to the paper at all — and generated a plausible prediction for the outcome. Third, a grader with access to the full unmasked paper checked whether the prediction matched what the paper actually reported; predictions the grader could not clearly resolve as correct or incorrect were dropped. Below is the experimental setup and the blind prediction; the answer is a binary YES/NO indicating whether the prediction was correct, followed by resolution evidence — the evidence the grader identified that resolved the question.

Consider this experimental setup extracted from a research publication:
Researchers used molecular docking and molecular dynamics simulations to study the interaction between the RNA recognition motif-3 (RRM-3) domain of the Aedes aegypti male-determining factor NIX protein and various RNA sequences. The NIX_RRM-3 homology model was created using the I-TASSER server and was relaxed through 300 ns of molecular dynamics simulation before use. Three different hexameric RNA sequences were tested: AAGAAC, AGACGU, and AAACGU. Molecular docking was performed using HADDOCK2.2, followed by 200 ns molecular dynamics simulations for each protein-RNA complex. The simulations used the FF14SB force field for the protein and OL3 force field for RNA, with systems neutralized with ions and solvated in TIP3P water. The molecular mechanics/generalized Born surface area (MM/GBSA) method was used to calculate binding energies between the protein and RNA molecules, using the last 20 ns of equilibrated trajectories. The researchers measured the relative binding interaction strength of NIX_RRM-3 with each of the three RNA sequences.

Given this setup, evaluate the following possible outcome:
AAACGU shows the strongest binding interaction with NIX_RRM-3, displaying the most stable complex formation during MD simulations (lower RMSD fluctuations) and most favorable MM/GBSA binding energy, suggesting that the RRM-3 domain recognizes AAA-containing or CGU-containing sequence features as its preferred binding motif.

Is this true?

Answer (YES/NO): NO